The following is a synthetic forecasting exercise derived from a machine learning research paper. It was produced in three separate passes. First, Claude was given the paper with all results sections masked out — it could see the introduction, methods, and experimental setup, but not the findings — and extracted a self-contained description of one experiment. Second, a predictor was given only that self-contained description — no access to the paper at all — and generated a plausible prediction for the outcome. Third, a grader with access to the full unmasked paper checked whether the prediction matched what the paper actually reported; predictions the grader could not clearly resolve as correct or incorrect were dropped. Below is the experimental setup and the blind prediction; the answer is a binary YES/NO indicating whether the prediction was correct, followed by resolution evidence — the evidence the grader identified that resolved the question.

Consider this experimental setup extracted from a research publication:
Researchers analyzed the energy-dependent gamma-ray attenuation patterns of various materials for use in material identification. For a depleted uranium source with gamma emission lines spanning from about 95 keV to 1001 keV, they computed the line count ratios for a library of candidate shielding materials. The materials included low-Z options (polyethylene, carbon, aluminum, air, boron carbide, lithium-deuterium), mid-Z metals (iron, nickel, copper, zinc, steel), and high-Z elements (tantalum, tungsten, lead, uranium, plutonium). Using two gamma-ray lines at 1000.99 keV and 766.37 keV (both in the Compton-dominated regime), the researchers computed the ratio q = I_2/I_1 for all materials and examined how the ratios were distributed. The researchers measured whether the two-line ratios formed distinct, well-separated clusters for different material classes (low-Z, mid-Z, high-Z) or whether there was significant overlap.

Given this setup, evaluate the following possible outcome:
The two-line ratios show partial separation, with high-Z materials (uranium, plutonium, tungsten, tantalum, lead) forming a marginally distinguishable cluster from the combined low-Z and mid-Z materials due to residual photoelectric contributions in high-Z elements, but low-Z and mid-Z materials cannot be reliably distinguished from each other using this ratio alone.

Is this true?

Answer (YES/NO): NO